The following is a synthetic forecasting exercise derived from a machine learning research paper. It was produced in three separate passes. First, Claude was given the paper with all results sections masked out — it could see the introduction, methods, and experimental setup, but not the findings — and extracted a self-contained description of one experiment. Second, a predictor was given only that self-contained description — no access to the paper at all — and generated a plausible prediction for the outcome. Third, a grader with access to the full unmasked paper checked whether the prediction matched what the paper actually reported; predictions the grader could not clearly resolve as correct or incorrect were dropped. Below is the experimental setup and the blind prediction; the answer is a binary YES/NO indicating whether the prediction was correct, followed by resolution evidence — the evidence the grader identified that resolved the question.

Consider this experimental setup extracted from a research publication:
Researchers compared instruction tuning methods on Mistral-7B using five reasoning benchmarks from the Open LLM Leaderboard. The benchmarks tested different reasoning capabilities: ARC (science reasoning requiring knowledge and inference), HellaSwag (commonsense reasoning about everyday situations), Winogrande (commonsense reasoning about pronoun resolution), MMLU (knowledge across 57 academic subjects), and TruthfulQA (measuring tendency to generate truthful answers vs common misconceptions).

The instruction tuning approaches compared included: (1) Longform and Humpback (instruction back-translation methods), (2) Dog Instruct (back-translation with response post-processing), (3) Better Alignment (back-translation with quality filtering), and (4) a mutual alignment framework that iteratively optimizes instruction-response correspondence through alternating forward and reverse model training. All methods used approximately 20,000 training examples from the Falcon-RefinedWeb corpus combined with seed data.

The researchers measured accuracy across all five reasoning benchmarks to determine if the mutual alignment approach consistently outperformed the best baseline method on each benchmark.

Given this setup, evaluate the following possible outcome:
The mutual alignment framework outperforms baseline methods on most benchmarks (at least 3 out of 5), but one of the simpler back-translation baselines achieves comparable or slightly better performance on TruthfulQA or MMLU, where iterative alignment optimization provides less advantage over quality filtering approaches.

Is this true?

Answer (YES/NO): NO